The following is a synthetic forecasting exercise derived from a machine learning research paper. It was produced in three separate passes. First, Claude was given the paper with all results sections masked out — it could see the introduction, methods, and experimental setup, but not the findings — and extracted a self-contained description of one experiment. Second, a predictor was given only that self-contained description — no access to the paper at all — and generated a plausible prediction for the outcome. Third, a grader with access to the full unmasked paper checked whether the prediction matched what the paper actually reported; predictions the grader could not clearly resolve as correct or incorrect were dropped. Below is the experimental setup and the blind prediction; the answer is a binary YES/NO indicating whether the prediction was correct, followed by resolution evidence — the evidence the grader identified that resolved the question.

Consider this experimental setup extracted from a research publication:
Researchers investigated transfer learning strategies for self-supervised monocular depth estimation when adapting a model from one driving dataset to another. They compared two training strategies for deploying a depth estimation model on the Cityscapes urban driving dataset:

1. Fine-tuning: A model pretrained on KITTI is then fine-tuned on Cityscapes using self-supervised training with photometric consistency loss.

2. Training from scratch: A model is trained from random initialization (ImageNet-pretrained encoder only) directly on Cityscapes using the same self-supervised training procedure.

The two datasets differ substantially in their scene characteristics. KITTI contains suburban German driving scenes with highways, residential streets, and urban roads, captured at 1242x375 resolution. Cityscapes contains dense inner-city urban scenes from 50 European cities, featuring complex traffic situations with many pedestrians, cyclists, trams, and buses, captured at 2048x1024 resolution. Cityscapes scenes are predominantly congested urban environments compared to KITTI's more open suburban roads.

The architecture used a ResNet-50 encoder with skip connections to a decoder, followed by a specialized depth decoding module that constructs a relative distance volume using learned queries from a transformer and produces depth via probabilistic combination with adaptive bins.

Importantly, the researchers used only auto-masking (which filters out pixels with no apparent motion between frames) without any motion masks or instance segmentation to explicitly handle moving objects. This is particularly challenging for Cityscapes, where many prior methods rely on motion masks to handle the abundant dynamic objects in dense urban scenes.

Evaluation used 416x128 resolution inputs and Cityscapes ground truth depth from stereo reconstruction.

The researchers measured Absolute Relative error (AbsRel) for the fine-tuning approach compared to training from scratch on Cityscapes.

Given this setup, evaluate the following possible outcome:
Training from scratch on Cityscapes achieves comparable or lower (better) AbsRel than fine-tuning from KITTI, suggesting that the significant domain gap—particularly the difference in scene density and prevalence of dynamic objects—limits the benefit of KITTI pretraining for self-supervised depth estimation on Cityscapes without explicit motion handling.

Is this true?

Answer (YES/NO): NO